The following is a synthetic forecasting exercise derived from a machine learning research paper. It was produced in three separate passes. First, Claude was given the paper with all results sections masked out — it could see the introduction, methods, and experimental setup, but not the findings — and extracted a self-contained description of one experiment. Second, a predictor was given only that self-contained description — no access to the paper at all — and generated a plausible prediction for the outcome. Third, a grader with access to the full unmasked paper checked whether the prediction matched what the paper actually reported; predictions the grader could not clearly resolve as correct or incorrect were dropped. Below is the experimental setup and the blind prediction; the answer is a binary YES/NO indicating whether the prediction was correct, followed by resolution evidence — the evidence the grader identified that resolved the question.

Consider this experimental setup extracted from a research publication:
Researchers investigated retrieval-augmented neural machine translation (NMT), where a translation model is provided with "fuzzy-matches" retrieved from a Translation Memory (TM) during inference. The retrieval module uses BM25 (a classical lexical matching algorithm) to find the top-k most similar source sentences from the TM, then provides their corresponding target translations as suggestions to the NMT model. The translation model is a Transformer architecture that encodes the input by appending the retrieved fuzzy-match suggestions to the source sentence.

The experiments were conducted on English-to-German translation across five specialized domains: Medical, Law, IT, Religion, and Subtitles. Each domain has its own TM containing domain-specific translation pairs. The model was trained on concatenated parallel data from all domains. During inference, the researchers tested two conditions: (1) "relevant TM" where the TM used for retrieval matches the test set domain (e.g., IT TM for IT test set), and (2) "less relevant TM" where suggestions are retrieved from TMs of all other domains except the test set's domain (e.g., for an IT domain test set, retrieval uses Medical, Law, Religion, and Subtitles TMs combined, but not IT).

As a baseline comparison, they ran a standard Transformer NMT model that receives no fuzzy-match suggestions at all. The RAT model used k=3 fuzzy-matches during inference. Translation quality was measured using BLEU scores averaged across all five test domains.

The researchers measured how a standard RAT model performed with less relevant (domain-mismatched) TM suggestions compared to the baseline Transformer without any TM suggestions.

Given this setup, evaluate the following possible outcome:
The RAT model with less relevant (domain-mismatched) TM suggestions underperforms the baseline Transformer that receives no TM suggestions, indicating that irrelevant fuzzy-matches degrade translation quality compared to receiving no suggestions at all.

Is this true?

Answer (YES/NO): YES